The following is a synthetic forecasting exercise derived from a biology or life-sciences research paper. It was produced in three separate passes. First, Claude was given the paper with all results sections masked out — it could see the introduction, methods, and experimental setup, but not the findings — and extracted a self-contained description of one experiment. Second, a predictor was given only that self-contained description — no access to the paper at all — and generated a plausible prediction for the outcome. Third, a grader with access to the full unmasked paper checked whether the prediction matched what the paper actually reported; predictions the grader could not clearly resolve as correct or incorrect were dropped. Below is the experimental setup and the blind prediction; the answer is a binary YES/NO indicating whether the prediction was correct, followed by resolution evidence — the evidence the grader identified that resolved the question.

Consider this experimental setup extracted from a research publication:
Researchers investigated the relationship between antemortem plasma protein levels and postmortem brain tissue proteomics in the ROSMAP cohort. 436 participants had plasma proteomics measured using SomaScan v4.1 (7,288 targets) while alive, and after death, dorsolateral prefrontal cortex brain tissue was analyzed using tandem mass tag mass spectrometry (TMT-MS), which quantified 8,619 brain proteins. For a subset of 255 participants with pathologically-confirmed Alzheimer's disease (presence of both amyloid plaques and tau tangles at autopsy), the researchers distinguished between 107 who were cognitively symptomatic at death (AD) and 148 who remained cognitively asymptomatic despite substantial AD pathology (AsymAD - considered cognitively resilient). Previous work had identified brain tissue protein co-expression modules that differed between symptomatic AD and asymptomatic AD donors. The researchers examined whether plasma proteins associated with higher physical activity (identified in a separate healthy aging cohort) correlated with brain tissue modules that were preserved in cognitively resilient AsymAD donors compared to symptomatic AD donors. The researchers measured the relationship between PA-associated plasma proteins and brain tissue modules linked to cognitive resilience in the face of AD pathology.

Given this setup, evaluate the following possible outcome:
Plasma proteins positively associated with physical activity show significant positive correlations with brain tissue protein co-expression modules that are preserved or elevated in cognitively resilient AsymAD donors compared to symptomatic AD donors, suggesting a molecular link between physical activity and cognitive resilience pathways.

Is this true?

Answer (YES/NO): YES